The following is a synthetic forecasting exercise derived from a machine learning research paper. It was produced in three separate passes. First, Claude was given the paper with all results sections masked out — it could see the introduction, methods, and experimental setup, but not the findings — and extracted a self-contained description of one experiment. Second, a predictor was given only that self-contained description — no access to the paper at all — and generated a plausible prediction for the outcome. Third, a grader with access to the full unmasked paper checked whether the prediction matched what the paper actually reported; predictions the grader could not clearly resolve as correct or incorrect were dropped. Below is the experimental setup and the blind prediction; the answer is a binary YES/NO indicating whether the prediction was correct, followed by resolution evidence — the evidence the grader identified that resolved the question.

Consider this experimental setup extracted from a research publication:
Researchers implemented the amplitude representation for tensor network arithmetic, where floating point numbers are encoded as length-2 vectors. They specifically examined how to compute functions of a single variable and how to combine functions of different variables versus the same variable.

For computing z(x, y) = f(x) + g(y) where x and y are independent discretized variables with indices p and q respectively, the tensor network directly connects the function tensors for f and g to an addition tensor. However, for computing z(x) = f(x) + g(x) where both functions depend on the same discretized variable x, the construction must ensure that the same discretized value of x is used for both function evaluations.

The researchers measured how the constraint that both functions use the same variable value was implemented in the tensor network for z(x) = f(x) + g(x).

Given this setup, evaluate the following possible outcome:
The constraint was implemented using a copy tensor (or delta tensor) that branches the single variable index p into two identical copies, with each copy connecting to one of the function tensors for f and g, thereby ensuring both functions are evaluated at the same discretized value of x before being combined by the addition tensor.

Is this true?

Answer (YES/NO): YES